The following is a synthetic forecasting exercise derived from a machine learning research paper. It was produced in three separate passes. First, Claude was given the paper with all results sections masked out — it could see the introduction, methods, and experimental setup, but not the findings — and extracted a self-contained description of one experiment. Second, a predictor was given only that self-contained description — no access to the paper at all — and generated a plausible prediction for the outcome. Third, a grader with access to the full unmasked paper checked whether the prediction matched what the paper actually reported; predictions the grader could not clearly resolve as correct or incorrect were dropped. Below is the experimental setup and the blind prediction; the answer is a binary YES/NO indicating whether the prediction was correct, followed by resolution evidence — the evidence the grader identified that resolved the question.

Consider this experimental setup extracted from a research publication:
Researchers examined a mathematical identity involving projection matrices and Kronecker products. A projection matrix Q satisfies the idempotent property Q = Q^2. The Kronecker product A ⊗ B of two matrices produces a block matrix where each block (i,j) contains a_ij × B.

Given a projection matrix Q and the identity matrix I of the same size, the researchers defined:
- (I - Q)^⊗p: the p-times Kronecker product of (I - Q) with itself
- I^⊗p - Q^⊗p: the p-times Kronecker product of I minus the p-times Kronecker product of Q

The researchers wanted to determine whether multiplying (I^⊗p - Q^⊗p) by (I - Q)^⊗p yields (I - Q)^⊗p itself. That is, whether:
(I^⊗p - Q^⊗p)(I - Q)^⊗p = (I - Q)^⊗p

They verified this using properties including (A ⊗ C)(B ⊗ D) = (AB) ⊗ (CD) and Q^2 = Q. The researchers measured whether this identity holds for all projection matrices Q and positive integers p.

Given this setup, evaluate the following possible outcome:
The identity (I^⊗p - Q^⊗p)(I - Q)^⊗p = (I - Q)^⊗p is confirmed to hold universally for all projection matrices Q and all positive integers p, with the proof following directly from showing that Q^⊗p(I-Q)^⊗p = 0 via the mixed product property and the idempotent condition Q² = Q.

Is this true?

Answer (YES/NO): YES